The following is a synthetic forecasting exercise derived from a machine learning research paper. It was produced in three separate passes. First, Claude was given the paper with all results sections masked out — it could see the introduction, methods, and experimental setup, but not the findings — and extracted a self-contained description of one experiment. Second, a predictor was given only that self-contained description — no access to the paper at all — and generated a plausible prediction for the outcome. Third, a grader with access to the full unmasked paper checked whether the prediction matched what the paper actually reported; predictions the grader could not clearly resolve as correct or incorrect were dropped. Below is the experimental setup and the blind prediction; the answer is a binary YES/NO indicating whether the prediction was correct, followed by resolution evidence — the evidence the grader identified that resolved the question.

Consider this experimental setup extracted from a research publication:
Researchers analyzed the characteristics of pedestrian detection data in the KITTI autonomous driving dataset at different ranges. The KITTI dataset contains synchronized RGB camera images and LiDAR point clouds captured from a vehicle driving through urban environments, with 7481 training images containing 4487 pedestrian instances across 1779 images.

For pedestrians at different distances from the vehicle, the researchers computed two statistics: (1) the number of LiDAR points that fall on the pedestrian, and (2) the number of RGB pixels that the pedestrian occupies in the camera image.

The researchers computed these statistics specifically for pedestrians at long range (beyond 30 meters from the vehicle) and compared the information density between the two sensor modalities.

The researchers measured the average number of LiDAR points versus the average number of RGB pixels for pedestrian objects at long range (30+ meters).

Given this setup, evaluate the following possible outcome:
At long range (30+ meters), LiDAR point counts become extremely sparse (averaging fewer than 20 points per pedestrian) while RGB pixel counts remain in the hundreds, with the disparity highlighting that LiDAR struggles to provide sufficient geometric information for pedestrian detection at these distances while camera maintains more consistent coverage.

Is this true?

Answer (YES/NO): YES